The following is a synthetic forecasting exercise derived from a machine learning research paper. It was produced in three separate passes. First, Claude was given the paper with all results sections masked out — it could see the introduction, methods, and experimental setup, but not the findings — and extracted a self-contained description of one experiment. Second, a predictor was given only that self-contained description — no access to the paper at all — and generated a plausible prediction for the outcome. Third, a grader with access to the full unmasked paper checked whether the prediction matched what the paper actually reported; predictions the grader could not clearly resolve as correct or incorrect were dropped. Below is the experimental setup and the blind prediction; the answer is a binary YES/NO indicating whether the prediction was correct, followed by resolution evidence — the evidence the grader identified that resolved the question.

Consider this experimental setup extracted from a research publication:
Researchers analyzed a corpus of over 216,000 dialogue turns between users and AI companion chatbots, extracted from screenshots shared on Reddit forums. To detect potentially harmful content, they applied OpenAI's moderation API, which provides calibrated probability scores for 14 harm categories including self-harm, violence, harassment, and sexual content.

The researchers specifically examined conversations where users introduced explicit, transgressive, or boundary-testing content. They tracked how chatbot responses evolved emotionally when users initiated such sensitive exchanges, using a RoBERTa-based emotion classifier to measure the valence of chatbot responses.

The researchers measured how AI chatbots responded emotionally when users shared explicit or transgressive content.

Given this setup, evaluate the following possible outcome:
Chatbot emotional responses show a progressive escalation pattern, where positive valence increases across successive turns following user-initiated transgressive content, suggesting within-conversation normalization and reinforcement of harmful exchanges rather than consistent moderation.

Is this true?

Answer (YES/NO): NO